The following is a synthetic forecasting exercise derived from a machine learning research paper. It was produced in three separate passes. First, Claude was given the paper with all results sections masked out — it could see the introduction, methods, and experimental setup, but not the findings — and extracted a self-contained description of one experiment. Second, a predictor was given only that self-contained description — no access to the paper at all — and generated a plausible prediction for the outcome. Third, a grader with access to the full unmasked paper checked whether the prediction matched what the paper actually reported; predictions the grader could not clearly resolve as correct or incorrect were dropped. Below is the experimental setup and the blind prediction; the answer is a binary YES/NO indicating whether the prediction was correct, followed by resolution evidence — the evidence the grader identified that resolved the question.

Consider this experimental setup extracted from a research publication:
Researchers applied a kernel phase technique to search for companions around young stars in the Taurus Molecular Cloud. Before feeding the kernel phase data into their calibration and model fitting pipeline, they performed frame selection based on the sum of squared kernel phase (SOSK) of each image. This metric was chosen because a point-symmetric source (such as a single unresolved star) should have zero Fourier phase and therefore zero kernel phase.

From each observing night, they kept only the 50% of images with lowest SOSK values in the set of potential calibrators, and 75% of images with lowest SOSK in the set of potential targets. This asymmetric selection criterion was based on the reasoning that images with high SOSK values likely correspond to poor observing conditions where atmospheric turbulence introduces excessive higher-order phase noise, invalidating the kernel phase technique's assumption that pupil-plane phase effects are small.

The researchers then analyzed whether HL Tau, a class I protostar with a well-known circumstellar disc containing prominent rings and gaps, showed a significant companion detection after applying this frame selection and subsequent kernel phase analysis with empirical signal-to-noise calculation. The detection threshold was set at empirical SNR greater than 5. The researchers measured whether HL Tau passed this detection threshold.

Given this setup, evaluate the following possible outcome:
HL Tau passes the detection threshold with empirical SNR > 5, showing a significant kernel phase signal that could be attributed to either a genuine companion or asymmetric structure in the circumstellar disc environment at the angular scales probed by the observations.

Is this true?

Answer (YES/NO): NO